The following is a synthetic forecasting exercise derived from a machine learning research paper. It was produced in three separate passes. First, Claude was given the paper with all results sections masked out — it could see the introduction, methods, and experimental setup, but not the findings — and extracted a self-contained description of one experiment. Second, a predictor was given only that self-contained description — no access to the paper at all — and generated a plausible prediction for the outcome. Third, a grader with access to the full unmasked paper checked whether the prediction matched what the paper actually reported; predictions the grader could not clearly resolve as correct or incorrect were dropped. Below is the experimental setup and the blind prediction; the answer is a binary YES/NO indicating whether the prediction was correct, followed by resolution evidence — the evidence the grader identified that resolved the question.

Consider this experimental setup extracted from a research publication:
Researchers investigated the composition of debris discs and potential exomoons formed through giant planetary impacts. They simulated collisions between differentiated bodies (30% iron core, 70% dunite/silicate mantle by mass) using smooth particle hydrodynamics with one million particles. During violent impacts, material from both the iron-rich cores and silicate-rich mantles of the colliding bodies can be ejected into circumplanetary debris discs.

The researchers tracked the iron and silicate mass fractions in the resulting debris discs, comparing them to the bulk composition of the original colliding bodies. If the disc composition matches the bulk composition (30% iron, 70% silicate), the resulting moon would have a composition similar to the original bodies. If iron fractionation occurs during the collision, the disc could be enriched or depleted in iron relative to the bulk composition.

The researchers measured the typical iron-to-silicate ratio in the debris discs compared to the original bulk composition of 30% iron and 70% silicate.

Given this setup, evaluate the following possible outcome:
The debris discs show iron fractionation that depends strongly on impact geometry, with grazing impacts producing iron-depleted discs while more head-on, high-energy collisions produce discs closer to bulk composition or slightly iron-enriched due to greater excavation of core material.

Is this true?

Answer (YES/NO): NO